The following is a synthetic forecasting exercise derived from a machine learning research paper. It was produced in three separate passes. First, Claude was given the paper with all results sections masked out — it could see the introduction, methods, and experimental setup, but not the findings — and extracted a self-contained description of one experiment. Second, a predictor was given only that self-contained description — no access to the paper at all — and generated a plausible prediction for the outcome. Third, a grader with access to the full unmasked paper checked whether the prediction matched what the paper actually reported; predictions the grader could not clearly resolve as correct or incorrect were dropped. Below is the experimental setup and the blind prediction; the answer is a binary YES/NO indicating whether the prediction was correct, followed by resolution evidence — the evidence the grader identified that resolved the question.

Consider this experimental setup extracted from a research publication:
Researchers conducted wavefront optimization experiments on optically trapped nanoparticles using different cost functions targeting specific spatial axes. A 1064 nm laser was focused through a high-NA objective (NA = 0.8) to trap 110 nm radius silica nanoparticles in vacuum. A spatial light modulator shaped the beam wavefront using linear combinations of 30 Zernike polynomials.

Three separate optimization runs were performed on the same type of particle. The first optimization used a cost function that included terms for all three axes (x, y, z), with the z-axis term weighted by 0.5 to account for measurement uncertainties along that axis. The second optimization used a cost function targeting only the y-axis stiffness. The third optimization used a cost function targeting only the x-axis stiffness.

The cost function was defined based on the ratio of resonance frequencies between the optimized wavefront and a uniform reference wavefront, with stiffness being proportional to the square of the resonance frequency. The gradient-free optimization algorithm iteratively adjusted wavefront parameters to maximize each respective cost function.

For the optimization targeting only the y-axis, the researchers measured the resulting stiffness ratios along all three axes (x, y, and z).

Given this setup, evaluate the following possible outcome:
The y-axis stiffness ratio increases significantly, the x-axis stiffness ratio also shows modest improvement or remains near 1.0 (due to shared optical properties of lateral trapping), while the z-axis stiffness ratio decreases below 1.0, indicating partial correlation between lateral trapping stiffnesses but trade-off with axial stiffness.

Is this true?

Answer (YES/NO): NO